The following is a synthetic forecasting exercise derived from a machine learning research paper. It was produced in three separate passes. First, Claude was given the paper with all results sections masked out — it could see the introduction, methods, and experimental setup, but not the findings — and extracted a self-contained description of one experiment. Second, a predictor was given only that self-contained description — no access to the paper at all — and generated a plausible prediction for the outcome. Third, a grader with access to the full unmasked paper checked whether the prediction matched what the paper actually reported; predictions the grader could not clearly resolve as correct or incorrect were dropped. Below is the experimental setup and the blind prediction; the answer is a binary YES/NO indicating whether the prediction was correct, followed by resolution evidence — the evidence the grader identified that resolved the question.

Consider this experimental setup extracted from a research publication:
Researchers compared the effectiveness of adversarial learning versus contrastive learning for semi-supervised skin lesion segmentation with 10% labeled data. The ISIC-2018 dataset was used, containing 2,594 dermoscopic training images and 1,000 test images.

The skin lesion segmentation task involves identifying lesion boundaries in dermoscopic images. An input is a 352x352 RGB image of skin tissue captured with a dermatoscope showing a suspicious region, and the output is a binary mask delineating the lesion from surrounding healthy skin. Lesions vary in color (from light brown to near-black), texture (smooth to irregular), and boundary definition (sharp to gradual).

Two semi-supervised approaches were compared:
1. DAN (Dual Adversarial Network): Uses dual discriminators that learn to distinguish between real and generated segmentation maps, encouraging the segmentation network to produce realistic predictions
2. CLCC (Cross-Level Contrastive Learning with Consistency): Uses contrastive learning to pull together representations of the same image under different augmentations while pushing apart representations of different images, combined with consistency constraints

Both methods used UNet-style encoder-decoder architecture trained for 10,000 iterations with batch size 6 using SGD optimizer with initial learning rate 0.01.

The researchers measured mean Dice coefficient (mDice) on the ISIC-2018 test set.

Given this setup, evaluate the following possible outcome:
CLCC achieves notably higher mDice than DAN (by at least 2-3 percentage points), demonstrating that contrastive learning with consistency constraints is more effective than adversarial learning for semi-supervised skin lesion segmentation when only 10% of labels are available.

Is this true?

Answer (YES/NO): NO